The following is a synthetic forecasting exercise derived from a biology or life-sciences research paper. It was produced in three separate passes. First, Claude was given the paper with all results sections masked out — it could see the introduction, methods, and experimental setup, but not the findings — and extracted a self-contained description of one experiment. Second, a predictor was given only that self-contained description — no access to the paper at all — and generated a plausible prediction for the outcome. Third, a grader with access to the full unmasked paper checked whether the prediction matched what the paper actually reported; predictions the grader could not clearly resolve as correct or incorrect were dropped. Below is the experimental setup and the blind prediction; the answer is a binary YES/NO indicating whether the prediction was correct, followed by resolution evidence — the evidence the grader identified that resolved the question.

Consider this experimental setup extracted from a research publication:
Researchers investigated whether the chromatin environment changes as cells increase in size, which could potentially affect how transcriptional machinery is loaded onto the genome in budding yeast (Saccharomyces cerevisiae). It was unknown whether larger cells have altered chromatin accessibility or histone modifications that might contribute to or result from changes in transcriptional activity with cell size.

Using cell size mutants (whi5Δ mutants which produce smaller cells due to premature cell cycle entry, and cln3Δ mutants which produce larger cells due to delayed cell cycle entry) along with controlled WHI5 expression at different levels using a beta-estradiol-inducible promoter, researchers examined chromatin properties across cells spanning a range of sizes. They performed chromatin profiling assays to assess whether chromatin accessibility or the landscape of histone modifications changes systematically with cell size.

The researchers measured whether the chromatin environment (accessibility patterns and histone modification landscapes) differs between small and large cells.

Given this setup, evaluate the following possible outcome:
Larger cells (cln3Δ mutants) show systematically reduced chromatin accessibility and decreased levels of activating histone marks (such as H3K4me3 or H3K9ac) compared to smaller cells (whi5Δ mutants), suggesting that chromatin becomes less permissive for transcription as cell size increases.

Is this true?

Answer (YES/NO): NO